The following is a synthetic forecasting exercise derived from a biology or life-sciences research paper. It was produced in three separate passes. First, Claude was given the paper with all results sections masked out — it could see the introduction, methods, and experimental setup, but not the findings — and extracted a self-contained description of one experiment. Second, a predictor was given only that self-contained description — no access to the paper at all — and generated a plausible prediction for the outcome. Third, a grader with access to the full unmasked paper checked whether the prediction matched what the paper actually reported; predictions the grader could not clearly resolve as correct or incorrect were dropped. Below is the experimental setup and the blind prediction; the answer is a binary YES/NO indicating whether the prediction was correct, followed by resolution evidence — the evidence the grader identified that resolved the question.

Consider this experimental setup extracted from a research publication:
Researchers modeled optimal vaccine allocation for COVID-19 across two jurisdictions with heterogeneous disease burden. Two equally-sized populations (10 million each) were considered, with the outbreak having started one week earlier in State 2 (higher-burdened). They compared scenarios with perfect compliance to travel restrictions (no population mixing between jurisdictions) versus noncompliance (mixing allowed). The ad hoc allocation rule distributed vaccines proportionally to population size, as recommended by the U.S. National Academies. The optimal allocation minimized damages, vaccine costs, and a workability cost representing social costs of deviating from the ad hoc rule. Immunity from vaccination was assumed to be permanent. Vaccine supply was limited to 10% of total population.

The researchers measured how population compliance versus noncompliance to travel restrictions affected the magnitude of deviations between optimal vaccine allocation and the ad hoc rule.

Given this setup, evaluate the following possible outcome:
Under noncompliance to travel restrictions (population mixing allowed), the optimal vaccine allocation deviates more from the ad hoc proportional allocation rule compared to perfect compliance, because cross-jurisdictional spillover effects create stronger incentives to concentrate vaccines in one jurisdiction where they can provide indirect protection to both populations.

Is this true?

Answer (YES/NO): NO